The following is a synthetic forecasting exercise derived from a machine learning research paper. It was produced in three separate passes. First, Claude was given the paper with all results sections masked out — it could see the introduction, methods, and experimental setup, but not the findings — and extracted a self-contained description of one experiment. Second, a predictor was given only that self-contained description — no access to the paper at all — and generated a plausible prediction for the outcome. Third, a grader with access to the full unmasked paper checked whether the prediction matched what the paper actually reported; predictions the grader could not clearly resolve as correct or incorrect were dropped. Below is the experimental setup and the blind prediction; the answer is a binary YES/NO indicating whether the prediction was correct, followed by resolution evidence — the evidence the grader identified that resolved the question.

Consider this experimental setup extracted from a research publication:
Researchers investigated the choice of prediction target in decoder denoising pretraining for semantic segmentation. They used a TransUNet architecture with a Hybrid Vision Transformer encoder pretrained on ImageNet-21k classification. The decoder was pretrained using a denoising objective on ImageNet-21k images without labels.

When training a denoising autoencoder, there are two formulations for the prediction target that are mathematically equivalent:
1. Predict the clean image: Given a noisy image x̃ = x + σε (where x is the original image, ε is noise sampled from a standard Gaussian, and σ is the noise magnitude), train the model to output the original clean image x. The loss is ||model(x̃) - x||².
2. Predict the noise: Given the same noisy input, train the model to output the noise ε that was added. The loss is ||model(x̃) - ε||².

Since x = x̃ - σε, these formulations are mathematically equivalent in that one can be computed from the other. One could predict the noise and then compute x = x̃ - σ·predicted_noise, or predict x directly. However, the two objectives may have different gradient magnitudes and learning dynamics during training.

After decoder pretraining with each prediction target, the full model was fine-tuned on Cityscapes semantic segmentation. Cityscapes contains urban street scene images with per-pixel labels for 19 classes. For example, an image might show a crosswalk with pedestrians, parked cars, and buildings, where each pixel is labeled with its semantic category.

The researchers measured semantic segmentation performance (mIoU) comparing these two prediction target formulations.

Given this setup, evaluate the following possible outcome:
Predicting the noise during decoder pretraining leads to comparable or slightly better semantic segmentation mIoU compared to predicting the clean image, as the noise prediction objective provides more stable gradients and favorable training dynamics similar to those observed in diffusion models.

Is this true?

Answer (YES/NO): NO